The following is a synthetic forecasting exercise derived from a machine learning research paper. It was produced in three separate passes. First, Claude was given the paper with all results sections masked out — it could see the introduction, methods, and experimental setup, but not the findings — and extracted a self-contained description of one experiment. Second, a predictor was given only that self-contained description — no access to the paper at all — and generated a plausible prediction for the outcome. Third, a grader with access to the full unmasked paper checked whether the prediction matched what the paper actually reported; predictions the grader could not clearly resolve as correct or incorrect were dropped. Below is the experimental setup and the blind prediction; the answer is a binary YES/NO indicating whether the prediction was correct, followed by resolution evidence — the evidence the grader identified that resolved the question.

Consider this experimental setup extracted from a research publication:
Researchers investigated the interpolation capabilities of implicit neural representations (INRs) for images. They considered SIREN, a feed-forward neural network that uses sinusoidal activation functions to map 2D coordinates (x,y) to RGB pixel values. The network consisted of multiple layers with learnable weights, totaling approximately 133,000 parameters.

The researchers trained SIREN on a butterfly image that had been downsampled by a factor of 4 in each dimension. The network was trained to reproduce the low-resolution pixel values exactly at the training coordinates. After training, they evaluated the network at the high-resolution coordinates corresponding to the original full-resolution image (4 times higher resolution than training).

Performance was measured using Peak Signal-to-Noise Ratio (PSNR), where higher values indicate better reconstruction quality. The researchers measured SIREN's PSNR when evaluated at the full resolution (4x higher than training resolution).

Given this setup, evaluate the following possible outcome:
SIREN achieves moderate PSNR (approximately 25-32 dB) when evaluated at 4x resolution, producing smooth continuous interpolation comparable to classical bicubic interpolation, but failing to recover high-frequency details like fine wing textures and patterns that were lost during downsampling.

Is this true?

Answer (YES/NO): NO